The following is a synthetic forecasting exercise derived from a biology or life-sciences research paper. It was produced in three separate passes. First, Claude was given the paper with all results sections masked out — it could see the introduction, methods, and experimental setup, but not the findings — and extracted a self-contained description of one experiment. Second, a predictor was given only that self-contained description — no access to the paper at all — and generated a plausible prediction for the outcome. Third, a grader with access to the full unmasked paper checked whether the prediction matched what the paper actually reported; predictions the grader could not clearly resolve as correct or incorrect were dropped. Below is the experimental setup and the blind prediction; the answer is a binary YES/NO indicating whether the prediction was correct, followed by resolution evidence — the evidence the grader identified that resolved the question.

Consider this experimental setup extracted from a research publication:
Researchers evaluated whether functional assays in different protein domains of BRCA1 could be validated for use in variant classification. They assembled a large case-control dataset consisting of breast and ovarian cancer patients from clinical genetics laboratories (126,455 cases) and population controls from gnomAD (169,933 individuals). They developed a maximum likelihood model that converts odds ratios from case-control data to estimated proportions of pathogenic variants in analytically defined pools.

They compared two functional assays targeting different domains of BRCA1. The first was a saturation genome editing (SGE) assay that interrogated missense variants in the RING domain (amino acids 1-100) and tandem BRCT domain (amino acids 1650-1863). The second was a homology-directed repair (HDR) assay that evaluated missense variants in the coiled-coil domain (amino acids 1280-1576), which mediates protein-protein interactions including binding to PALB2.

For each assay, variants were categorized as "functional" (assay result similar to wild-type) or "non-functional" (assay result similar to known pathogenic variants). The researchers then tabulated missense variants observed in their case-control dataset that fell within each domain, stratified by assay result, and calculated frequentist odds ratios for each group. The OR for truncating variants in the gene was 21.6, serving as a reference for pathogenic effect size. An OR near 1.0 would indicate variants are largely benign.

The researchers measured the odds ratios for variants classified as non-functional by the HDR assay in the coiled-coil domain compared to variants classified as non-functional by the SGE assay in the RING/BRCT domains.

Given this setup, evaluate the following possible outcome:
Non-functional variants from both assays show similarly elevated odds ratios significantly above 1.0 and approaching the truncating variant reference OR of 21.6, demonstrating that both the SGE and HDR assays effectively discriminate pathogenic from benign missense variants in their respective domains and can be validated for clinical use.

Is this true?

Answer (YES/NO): NO